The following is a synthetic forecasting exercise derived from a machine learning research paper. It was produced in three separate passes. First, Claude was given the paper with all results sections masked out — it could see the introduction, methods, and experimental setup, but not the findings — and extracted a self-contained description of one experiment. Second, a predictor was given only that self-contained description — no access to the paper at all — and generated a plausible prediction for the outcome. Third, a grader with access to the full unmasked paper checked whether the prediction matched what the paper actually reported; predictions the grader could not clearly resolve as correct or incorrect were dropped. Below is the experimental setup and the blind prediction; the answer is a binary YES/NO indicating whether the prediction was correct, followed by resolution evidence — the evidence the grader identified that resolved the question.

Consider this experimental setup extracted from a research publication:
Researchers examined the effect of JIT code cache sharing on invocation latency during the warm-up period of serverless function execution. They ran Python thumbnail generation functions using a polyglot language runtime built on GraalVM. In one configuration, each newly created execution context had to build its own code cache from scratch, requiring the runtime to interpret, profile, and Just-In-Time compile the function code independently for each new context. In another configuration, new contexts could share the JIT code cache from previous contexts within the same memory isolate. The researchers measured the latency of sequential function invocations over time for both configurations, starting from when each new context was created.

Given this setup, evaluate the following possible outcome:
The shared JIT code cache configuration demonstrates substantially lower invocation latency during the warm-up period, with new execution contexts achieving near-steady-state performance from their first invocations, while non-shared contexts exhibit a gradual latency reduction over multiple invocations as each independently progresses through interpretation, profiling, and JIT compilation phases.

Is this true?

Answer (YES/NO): YES